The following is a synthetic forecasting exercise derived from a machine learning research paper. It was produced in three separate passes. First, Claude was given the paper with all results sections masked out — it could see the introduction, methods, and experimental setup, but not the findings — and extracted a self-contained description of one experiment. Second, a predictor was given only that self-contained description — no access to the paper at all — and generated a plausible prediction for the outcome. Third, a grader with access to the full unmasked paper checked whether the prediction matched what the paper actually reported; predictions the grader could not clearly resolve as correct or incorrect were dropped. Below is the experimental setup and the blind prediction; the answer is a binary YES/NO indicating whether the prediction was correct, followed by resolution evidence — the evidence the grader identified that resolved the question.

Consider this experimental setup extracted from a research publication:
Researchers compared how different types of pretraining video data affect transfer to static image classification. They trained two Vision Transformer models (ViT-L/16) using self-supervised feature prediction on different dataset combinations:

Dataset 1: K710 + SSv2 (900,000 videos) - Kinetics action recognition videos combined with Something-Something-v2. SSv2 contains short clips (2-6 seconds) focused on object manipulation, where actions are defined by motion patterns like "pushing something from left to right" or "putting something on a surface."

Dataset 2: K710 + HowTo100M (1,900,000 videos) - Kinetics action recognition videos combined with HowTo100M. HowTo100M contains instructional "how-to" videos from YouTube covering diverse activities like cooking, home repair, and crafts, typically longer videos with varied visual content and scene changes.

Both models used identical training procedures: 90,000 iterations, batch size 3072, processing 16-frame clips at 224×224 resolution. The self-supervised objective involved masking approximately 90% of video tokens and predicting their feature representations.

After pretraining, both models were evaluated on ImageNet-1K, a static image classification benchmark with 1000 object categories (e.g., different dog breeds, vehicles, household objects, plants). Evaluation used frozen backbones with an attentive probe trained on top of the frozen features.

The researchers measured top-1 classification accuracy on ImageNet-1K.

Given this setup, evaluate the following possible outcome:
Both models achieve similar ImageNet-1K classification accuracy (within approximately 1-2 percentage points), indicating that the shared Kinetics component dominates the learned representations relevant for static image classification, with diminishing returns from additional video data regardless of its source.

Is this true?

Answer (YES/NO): NO